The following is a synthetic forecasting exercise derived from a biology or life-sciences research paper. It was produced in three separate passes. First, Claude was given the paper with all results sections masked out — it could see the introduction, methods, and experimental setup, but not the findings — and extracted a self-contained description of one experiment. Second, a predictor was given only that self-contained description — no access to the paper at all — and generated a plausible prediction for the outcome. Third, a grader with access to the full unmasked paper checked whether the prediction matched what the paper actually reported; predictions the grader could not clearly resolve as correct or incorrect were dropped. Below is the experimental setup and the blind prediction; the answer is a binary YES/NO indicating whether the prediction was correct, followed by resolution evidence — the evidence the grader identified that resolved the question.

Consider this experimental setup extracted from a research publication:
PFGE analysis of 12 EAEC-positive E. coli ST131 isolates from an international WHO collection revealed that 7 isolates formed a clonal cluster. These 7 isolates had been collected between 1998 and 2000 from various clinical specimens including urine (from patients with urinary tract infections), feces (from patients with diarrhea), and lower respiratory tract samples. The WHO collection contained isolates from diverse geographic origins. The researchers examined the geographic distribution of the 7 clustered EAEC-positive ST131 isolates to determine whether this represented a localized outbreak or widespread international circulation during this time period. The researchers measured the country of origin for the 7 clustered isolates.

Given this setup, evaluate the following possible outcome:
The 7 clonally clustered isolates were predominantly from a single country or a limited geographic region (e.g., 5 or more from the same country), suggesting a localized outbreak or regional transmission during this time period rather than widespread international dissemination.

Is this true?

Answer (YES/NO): YES